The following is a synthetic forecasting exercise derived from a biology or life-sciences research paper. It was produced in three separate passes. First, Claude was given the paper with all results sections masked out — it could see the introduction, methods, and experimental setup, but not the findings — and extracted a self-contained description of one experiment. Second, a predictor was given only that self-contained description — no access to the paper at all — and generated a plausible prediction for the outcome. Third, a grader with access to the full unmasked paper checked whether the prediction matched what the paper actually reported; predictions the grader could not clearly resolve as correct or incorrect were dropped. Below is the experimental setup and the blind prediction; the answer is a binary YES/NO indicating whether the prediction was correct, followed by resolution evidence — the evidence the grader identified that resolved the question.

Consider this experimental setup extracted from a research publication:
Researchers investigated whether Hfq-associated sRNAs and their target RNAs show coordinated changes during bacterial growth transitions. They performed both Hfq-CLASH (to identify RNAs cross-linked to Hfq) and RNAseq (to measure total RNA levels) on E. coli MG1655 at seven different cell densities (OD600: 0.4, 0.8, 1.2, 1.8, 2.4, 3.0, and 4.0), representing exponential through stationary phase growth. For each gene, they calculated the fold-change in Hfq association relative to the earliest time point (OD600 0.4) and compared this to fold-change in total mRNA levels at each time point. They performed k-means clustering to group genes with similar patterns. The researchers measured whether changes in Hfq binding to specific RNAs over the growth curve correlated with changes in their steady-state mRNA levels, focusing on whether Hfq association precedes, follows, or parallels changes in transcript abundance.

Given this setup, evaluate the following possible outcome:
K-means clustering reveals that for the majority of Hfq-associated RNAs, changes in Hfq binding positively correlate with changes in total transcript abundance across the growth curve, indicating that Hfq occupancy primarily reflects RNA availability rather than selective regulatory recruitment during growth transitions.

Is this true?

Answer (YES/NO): NO